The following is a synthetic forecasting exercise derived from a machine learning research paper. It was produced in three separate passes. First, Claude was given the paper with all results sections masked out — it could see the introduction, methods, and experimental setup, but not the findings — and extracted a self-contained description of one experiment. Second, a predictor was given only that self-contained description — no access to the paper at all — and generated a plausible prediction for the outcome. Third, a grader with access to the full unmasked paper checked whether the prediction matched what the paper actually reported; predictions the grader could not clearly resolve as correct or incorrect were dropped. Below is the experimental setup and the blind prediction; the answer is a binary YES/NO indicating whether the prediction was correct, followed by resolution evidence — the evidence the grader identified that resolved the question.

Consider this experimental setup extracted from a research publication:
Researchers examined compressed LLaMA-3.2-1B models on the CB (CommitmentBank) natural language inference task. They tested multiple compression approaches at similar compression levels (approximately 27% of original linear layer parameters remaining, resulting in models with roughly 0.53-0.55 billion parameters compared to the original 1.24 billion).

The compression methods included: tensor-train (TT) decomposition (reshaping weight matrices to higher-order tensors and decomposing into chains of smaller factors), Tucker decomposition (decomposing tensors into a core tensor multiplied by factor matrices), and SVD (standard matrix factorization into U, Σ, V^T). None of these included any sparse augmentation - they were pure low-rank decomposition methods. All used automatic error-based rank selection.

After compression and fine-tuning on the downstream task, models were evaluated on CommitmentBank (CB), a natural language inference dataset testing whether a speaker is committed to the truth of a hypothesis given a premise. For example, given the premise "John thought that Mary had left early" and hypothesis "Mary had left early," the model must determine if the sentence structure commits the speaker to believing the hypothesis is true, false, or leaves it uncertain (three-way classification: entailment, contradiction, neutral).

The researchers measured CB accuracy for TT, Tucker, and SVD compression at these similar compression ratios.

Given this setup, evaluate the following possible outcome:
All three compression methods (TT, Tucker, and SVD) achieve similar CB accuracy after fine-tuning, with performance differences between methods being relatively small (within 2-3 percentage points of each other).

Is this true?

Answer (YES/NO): NO